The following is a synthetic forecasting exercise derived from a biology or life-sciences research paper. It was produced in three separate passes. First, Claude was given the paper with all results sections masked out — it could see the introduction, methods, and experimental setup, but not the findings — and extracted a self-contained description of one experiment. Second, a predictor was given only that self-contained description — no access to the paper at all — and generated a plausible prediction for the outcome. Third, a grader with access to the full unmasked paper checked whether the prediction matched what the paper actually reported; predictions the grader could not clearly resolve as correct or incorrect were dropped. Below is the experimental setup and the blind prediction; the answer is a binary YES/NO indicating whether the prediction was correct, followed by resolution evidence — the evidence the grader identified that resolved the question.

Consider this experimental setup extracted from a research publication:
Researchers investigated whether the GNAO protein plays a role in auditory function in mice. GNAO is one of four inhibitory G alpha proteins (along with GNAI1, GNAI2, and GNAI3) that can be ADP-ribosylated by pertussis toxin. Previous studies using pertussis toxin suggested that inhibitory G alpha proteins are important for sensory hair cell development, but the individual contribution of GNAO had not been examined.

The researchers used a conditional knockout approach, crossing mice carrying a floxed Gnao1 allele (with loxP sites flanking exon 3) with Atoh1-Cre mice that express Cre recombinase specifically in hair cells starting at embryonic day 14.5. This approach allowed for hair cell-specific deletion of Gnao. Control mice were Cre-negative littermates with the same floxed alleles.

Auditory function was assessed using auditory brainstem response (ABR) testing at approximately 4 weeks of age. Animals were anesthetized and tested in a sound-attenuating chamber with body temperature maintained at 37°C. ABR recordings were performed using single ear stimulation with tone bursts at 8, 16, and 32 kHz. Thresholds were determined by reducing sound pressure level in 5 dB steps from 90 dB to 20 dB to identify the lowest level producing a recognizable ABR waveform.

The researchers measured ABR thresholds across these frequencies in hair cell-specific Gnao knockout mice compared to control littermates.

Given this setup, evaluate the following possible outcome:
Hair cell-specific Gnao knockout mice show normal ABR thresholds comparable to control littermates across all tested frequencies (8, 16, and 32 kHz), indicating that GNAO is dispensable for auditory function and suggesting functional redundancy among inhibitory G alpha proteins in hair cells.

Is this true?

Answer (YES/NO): YES